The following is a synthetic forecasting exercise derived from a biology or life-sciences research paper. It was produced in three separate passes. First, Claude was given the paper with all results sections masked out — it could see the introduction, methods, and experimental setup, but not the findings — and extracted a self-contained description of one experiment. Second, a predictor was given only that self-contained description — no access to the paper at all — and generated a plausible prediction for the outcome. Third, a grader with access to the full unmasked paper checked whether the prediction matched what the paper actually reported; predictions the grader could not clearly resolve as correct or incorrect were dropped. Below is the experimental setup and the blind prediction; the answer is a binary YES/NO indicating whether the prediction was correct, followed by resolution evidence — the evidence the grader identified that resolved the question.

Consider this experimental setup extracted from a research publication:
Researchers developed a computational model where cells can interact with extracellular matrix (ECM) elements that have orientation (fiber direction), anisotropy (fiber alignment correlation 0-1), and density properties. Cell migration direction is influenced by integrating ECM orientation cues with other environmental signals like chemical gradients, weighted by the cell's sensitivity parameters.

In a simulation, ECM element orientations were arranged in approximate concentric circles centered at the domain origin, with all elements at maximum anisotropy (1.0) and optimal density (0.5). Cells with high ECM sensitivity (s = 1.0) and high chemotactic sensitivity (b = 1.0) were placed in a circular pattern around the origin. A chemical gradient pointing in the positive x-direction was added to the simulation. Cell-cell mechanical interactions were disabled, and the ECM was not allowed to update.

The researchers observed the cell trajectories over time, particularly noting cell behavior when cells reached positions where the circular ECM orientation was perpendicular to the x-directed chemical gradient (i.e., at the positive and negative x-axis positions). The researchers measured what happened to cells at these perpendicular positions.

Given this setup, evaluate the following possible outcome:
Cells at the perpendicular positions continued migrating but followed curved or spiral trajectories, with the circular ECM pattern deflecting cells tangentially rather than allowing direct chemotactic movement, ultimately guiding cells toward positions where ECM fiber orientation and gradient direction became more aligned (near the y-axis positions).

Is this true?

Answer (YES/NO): NO